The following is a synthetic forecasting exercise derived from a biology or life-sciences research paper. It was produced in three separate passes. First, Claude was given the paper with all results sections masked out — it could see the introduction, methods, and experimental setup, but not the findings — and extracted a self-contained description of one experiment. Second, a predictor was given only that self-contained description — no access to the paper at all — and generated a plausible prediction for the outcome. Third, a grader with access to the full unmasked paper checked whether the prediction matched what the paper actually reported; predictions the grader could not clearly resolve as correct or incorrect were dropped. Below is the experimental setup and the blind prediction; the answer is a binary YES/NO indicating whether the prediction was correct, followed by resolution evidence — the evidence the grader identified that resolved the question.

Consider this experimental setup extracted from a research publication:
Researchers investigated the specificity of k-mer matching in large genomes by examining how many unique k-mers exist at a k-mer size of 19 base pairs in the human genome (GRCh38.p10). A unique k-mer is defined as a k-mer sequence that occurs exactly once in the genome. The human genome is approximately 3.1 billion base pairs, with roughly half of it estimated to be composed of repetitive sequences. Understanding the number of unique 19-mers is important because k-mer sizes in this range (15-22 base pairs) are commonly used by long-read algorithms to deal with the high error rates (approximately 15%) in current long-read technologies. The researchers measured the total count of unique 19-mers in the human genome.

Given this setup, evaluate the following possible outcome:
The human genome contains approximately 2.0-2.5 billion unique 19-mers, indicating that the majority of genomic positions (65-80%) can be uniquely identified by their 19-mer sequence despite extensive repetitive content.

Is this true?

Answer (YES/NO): NO